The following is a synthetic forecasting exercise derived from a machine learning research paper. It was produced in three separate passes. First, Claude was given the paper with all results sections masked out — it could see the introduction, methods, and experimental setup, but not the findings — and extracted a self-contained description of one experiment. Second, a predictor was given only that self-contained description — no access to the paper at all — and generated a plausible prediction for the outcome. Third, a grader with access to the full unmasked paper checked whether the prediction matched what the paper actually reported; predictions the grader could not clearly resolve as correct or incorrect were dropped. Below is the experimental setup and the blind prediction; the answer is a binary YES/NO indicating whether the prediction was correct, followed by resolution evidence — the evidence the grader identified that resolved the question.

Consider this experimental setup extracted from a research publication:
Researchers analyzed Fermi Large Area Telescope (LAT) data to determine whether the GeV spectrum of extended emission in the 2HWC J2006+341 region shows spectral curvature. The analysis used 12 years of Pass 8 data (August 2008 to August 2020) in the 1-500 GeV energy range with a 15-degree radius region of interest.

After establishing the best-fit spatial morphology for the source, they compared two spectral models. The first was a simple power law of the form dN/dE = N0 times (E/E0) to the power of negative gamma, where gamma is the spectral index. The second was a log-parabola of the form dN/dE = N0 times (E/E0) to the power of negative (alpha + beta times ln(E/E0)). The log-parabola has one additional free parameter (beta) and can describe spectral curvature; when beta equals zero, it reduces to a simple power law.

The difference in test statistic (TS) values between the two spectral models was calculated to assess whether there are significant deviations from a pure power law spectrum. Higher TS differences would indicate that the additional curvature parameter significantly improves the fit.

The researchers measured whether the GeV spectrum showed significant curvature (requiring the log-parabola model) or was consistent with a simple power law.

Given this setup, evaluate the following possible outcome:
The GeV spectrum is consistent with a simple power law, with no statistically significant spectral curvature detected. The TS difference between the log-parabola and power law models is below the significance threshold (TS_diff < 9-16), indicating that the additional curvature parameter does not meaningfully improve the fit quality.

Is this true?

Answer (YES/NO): YES